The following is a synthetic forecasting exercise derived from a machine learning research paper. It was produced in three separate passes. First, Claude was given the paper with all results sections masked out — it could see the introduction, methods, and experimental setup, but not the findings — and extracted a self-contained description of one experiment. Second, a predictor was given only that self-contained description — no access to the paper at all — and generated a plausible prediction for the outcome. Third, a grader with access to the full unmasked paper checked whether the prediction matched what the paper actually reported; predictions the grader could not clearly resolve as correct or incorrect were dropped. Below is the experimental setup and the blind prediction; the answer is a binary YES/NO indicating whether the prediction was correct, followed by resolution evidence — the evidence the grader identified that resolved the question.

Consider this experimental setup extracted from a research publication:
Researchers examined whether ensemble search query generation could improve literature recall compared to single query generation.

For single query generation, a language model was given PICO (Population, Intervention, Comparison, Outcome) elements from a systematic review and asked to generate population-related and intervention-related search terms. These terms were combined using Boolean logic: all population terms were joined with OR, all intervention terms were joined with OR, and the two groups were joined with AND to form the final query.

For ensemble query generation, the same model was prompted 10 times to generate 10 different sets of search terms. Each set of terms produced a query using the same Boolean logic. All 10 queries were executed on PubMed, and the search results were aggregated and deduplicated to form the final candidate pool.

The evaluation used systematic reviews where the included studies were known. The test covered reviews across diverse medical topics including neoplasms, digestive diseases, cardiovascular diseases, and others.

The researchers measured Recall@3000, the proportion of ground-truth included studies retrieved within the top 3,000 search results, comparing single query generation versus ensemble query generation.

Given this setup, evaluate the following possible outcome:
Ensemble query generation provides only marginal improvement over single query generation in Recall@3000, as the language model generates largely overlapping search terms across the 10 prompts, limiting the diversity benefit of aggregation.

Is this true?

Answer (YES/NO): NO